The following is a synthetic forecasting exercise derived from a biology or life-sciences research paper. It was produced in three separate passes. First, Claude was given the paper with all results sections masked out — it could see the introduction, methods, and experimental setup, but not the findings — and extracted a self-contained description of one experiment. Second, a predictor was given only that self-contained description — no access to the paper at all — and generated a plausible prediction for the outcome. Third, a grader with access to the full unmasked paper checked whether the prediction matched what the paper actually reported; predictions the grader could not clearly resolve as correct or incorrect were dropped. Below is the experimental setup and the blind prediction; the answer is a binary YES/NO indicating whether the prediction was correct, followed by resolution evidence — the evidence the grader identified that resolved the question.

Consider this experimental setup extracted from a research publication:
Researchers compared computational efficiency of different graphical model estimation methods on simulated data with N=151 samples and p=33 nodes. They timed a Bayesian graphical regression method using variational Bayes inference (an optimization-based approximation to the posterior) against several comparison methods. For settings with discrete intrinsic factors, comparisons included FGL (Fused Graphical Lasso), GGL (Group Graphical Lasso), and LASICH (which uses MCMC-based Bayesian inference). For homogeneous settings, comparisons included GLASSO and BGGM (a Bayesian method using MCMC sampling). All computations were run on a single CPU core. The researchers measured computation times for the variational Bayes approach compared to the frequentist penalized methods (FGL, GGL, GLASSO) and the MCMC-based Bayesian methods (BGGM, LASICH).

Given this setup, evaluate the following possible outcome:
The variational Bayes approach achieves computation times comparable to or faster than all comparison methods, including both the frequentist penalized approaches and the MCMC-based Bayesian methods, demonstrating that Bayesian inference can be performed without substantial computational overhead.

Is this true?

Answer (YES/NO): NO